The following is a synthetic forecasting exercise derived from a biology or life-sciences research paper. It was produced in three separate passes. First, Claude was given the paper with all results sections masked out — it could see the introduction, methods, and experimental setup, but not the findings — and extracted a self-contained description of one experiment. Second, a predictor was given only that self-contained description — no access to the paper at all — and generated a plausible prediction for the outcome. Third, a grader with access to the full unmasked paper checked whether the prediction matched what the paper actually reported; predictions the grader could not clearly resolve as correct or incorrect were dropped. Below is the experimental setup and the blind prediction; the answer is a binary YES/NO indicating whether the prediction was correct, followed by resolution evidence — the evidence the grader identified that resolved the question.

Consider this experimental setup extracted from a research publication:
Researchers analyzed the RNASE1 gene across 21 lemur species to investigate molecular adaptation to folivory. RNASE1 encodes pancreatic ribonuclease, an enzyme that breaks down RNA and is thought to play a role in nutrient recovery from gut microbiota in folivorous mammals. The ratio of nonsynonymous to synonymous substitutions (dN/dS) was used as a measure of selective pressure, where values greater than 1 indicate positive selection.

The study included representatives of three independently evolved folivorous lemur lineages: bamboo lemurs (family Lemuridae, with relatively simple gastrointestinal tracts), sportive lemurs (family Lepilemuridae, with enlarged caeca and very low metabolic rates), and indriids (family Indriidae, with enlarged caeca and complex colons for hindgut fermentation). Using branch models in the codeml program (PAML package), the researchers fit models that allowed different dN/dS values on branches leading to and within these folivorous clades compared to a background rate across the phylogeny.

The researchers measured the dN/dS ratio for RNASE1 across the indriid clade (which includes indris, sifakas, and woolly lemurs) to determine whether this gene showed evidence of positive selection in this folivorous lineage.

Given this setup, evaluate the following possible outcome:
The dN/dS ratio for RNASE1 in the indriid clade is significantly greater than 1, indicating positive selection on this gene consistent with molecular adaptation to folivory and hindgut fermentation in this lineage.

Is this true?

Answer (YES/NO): NO